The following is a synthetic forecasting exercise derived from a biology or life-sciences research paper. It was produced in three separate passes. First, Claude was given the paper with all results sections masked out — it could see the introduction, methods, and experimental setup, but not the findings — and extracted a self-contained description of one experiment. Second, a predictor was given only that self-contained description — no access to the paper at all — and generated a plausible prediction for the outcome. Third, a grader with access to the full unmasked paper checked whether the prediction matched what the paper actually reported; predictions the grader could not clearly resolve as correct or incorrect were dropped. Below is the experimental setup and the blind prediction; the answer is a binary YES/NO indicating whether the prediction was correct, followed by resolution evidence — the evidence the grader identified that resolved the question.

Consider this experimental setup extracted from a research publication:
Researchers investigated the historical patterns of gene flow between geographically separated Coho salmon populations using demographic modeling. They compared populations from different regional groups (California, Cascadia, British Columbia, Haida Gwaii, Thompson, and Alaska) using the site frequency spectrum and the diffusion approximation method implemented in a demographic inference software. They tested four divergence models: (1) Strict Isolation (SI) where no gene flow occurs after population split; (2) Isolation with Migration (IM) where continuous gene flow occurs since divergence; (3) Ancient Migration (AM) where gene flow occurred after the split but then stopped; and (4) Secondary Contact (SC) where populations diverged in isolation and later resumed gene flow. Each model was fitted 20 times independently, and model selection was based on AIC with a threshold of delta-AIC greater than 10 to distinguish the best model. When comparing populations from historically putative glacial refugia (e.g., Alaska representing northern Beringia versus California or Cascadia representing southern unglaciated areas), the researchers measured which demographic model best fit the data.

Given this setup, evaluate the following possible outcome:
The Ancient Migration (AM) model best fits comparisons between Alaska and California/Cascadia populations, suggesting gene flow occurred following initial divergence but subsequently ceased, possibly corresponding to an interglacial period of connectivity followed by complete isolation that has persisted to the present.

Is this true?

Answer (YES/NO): NO